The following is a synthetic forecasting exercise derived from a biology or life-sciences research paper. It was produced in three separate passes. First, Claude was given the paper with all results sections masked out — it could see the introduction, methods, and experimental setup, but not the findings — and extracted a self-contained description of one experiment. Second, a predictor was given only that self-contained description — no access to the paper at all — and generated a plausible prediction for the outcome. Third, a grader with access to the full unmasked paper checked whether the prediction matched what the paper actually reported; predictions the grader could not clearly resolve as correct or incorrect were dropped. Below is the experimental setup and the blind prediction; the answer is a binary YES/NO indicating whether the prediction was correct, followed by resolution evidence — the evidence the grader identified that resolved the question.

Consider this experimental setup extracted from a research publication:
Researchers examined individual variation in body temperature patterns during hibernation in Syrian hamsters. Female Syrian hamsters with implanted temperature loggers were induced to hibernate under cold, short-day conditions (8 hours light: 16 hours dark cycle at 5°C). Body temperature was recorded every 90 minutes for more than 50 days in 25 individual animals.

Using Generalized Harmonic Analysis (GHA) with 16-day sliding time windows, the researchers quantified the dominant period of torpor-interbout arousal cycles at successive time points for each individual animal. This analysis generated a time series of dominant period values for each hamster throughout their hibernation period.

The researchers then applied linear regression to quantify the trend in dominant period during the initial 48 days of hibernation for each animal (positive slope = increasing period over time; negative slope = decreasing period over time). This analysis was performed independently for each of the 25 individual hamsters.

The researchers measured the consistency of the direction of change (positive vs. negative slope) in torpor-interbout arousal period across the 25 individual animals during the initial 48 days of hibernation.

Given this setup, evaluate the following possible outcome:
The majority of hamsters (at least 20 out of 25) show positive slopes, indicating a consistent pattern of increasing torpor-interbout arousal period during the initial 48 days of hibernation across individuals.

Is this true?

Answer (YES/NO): YES